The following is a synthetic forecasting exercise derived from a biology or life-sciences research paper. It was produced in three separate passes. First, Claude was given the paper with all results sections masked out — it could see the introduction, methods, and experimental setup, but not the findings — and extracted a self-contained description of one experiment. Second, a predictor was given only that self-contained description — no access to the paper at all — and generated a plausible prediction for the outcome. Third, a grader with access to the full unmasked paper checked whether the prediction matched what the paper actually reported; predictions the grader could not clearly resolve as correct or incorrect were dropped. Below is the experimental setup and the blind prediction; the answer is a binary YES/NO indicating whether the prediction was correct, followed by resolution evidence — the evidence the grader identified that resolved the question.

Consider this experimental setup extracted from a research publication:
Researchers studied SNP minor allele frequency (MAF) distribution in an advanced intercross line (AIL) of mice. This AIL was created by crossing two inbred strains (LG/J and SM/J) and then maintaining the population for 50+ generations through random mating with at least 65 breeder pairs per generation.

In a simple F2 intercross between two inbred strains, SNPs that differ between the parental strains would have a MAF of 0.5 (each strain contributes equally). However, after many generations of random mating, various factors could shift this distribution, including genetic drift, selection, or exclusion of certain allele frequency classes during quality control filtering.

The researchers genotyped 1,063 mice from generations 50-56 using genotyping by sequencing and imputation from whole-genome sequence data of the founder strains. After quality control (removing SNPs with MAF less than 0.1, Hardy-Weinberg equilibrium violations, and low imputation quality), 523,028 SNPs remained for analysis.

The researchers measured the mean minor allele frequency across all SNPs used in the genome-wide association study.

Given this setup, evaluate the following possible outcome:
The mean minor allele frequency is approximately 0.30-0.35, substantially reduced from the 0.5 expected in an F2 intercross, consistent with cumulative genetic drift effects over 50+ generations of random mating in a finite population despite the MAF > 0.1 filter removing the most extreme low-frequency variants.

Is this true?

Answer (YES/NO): YES